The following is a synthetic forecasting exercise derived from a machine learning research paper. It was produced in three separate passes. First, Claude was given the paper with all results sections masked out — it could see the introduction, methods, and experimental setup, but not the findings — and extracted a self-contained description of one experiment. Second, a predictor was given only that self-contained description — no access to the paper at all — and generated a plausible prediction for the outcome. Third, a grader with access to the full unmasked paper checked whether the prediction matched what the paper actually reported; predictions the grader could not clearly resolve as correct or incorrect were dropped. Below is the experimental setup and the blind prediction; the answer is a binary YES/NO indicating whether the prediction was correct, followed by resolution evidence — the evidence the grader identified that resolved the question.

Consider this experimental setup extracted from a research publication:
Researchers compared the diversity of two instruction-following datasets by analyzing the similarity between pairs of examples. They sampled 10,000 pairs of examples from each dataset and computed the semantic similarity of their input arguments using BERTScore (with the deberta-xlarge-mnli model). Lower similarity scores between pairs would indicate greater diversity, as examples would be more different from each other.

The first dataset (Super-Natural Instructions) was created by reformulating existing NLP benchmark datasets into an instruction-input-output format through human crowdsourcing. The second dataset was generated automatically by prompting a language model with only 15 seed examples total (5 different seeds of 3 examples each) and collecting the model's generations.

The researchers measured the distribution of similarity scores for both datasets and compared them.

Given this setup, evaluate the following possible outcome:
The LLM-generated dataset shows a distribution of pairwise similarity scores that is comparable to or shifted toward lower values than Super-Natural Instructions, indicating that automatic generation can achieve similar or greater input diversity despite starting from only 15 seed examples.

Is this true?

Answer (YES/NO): YES